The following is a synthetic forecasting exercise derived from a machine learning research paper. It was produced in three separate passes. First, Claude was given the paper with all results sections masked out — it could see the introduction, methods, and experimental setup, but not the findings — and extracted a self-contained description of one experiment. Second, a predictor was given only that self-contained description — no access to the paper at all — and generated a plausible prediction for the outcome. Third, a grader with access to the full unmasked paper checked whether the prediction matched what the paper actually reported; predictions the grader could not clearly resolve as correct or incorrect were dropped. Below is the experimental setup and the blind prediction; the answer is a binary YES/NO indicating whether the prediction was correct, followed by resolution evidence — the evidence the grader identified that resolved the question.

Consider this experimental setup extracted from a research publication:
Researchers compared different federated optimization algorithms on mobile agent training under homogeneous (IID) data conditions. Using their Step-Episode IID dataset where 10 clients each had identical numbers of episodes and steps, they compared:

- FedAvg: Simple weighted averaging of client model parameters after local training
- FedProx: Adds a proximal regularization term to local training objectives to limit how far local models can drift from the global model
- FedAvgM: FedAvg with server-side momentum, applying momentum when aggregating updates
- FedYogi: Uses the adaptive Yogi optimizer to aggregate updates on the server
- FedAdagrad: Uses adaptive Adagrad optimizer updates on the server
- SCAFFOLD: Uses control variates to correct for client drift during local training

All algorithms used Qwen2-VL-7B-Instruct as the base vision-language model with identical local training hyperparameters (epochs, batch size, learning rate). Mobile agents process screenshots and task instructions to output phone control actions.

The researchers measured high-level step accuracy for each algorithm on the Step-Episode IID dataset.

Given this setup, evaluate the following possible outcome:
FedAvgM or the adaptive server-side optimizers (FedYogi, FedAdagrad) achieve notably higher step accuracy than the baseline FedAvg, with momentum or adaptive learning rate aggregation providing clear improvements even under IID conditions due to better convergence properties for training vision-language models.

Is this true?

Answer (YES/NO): NO